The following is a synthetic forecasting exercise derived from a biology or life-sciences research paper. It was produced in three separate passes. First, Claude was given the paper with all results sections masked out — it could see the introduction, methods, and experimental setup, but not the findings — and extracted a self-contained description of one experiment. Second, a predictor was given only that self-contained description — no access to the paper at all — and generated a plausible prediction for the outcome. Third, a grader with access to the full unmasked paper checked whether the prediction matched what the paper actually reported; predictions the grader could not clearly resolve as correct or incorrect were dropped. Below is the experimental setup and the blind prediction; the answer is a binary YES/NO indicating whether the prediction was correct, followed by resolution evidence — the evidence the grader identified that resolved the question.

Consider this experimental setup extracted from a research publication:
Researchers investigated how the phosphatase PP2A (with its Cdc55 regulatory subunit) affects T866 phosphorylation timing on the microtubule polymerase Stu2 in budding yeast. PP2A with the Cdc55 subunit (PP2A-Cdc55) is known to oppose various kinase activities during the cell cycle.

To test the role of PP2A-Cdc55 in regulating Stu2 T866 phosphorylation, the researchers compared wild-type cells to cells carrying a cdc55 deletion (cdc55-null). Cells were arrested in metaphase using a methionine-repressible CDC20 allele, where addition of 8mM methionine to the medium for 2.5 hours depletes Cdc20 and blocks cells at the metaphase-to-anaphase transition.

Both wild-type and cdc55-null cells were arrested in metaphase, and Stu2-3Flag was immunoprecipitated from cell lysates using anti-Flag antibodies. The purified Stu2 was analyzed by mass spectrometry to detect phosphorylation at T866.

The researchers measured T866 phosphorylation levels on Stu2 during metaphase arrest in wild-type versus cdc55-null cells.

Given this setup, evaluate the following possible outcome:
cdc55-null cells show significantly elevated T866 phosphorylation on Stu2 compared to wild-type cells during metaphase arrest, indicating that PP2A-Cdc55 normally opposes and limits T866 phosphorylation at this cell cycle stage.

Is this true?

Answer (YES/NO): YES